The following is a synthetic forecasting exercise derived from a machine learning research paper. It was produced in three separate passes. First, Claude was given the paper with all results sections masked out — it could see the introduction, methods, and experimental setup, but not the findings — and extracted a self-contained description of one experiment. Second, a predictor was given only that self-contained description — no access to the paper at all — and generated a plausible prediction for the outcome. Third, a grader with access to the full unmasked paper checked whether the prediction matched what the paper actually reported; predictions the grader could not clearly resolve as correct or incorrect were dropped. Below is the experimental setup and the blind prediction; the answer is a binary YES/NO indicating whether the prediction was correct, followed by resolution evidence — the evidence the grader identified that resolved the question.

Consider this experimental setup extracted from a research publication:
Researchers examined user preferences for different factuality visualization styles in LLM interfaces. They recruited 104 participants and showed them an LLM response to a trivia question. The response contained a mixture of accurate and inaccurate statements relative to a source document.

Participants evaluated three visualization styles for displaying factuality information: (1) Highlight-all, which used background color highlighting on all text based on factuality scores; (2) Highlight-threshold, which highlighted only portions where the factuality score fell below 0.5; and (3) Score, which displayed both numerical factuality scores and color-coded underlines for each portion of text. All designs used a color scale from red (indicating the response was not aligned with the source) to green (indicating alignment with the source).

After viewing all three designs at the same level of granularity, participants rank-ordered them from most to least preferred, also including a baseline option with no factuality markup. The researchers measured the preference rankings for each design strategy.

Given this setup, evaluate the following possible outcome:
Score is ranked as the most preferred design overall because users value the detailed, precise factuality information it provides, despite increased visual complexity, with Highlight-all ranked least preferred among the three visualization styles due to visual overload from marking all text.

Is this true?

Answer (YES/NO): NO